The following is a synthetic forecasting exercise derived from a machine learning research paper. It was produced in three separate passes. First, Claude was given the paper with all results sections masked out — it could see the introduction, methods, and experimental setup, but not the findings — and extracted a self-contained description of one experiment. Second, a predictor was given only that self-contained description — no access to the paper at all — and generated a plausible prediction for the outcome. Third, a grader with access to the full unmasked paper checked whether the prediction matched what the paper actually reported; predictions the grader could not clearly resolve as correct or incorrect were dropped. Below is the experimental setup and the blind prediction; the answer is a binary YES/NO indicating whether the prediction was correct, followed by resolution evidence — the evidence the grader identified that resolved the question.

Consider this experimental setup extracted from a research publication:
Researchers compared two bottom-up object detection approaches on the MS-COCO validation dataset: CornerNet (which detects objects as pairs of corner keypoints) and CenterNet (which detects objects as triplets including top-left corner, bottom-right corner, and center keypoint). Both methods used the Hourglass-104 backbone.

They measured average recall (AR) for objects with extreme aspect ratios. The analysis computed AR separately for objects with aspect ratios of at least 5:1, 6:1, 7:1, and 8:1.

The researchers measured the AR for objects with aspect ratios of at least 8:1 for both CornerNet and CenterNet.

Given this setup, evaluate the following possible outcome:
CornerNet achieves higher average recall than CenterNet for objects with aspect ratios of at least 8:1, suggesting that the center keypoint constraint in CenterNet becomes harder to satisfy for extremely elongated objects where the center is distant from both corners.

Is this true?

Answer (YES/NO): YES